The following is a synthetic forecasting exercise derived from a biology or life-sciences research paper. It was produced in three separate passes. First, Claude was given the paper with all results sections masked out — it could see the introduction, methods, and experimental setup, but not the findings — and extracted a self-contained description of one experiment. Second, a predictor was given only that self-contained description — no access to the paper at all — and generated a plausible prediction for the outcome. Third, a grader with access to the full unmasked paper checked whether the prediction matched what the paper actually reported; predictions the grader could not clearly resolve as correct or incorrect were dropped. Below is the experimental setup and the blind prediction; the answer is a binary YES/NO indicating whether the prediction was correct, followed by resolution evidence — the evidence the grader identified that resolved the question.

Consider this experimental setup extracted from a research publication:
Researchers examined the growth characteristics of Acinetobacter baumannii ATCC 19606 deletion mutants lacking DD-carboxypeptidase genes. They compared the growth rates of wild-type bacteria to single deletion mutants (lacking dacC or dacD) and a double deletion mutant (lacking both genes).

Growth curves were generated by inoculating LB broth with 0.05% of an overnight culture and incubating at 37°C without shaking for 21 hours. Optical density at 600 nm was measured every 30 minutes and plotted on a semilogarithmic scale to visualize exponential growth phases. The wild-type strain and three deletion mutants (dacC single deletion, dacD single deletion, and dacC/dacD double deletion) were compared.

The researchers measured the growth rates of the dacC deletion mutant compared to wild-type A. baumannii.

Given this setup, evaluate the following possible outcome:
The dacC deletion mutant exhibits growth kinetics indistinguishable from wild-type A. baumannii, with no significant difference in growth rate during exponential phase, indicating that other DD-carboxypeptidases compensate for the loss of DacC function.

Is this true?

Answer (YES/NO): NO